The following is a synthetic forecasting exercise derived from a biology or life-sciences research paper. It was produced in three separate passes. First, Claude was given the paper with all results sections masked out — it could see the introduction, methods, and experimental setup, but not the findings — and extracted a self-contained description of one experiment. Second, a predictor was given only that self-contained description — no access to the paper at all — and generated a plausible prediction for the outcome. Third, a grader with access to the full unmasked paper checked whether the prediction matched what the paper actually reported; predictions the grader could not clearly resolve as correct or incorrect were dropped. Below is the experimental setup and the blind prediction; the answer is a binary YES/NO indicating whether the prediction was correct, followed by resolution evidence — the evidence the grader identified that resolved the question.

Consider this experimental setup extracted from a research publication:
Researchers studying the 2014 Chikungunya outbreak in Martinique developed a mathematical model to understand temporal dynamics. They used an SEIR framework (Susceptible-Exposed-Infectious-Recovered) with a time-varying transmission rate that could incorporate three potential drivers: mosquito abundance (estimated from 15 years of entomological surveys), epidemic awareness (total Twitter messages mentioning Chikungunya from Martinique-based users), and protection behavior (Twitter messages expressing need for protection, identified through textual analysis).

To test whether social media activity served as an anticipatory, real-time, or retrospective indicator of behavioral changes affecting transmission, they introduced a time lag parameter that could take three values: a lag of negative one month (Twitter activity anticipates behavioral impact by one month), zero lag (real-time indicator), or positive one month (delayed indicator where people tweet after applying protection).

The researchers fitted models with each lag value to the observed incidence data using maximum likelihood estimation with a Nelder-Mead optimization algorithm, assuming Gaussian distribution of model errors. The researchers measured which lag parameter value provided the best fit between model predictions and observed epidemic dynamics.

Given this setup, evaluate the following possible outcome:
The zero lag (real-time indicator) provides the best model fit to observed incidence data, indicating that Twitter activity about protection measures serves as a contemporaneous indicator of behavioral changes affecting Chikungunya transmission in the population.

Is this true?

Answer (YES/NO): NO